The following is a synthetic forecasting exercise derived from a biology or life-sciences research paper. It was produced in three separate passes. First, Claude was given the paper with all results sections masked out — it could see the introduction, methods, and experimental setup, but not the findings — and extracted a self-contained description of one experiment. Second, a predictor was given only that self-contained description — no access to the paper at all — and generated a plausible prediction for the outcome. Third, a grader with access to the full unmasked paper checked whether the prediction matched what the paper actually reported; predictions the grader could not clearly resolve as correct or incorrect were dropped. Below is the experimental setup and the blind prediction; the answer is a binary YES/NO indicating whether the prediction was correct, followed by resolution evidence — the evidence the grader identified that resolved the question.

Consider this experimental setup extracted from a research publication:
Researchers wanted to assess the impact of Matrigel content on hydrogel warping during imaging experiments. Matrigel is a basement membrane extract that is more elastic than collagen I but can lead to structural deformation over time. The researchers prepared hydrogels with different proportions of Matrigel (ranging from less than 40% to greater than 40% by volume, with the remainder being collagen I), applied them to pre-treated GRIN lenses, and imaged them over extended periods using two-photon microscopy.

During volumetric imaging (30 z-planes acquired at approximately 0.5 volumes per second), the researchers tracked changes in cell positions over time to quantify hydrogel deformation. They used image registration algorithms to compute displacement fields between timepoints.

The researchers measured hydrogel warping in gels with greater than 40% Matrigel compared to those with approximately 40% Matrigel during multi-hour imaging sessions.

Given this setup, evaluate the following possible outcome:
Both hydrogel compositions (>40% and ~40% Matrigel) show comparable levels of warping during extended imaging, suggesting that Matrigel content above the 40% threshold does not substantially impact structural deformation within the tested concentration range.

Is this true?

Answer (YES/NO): NO